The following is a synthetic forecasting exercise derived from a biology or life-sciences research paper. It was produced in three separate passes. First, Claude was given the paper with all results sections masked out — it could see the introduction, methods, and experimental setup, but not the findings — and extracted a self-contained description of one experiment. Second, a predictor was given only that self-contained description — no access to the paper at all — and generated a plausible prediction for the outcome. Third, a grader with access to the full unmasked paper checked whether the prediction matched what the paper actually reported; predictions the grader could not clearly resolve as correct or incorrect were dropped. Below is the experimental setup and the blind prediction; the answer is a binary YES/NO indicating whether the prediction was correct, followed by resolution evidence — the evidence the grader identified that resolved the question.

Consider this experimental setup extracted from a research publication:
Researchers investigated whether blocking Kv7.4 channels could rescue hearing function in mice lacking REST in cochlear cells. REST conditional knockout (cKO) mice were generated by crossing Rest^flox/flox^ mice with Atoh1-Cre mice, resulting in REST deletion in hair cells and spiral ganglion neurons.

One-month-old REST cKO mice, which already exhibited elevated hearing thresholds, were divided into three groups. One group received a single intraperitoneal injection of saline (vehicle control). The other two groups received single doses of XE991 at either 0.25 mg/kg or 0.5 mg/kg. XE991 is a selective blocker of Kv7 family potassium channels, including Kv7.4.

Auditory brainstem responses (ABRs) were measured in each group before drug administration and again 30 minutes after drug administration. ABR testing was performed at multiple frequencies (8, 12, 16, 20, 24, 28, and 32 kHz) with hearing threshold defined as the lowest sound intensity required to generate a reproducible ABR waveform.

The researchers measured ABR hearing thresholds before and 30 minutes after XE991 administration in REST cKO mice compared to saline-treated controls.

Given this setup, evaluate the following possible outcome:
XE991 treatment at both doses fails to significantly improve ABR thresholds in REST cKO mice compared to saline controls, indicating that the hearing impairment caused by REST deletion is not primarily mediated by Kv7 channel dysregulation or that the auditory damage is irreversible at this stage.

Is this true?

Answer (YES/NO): NO